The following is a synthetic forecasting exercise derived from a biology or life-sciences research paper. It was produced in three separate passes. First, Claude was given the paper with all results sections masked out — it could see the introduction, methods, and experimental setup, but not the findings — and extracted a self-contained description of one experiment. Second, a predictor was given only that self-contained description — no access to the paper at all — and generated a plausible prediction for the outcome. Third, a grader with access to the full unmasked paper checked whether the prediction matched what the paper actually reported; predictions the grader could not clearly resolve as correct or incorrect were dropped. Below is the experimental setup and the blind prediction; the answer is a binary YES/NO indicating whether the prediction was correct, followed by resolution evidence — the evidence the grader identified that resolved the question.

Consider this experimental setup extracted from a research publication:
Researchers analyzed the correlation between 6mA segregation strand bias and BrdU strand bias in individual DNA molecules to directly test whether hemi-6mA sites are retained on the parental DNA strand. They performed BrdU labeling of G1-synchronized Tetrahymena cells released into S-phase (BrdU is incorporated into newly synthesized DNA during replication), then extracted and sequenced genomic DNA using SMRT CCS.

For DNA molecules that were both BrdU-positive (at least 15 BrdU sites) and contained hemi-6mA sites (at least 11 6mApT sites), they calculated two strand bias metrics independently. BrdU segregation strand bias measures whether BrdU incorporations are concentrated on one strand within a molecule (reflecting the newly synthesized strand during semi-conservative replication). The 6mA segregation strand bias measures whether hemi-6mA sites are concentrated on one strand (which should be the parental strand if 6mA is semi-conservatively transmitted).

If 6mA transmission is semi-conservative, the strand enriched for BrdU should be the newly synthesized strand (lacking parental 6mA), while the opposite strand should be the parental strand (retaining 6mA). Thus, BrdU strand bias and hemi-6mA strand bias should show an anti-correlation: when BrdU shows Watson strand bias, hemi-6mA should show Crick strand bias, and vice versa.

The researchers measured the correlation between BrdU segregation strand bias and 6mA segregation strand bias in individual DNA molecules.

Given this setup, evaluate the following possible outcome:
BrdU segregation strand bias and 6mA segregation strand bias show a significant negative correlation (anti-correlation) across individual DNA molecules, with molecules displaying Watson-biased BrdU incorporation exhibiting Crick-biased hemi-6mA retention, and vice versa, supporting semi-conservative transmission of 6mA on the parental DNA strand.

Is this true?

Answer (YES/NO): YES